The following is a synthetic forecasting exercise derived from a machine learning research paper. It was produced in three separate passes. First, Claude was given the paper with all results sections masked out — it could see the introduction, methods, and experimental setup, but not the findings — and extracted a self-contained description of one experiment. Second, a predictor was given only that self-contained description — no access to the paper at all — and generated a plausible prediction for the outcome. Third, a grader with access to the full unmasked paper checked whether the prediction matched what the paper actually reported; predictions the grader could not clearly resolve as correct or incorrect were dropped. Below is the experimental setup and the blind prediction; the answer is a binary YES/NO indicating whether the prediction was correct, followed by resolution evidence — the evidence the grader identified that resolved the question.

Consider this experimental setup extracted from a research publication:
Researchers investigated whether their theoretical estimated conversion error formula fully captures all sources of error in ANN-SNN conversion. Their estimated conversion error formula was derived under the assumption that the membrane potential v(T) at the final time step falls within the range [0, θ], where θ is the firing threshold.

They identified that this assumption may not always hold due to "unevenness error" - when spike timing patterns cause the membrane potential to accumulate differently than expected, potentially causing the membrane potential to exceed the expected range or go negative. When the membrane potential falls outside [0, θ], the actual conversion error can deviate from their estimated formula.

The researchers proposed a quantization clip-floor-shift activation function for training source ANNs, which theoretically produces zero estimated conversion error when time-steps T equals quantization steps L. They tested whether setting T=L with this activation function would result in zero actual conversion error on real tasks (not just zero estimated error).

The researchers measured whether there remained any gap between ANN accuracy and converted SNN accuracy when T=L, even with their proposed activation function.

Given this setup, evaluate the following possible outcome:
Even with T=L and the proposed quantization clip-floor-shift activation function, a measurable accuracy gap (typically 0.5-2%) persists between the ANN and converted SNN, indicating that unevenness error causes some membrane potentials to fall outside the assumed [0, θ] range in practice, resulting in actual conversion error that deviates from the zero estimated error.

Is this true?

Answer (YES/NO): NO